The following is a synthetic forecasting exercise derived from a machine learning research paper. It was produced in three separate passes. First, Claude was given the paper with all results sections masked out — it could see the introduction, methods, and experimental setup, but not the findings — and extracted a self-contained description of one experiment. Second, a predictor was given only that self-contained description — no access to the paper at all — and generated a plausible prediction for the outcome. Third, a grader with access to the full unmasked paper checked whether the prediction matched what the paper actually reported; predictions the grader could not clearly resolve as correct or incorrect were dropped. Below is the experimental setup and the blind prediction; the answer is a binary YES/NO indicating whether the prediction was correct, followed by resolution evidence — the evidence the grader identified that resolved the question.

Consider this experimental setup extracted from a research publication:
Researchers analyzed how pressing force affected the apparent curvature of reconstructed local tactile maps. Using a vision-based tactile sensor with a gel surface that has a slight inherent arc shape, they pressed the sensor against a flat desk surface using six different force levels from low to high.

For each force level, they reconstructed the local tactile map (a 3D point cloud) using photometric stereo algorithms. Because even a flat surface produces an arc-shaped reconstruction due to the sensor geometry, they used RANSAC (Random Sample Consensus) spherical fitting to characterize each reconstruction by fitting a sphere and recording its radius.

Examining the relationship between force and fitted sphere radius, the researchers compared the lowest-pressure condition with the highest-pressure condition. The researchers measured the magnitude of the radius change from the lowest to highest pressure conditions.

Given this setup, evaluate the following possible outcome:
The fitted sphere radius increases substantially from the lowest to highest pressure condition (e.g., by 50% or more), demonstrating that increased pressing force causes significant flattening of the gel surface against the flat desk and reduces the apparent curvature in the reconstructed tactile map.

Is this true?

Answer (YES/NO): NO